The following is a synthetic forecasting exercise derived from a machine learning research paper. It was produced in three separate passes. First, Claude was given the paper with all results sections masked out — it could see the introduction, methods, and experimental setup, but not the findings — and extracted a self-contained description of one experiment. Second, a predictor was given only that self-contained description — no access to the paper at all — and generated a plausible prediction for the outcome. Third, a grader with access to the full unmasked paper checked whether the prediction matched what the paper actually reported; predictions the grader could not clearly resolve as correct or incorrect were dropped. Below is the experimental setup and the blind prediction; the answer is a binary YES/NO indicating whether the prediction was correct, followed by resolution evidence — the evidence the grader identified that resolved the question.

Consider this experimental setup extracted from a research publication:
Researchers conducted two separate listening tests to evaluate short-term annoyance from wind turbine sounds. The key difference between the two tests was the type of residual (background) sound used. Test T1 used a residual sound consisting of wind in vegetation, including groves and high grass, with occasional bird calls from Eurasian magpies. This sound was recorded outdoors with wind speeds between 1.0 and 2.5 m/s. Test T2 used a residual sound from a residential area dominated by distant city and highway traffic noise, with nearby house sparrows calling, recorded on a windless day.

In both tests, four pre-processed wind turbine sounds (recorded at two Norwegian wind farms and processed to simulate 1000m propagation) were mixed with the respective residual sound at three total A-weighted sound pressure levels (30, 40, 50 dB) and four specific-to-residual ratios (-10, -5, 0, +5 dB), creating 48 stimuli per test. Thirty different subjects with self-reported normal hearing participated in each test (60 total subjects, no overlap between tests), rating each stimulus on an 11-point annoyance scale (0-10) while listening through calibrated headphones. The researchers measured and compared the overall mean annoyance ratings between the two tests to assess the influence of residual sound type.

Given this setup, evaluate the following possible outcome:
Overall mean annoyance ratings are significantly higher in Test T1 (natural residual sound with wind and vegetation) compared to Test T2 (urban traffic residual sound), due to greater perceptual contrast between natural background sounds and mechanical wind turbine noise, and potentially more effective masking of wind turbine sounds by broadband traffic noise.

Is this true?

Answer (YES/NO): NO